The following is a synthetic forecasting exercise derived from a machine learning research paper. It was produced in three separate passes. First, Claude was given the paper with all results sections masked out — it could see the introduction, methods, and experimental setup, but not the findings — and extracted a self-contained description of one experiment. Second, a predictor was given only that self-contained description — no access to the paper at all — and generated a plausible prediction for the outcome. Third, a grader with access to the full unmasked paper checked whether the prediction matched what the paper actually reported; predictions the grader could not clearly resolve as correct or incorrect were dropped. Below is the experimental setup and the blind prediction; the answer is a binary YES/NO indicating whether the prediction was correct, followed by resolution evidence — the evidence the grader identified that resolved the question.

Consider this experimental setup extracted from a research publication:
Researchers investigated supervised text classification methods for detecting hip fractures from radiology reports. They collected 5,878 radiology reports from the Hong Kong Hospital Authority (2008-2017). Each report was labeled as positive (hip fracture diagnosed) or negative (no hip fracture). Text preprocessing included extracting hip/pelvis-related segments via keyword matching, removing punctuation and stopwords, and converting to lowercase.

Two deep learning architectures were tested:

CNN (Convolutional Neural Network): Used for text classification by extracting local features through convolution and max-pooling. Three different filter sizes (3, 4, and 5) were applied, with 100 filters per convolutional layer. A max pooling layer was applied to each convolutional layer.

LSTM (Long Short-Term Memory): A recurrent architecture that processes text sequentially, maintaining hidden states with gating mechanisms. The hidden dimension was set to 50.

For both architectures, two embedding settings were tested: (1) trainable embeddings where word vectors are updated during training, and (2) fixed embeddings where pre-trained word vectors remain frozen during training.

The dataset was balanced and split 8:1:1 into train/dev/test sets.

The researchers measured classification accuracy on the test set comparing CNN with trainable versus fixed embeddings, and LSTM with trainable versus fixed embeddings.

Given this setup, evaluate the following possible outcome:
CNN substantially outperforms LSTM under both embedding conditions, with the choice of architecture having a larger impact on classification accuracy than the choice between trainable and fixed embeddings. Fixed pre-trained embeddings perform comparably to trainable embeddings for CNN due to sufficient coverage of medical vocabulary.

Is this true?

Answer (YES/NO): NO